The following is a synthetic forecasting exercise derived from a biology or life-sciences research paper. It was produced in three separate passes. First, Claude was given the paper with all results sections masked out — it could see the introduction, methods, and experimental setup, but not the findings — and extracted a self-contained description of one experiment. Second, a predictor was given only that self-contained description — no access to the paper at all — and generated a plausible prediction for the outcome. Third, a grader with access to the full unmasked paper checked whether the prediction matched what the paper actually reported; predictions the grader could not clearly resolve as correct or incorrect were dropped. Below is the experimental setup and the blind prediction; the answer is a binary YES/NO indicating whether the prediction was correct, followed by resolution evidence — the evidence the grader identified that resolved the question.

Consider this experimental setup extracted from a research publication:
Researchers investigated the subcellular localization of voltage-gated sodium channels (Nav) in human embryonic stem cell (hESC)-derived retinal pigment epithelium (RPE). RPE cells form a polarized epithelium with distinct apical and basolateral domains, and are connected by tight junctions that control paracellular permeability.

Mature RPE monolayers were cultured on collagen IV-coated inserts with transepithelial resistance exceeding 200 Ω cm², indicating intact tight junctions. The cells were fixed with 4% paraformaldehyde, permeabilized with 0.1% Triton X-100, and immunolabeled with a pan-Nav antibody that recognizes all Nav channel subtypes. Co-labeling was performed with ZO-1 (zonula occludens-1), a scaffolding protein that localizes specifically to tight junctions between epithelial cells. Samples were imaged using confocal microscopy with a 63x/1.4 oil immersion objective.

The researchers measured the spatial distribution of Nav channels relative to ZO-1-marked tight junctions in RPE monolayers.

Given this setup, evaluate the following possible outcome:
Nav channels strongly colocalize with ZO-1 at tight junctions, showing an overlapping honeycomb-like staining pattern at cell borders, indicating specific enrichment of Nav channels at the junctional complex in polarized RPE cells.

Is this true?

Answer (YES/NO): YES